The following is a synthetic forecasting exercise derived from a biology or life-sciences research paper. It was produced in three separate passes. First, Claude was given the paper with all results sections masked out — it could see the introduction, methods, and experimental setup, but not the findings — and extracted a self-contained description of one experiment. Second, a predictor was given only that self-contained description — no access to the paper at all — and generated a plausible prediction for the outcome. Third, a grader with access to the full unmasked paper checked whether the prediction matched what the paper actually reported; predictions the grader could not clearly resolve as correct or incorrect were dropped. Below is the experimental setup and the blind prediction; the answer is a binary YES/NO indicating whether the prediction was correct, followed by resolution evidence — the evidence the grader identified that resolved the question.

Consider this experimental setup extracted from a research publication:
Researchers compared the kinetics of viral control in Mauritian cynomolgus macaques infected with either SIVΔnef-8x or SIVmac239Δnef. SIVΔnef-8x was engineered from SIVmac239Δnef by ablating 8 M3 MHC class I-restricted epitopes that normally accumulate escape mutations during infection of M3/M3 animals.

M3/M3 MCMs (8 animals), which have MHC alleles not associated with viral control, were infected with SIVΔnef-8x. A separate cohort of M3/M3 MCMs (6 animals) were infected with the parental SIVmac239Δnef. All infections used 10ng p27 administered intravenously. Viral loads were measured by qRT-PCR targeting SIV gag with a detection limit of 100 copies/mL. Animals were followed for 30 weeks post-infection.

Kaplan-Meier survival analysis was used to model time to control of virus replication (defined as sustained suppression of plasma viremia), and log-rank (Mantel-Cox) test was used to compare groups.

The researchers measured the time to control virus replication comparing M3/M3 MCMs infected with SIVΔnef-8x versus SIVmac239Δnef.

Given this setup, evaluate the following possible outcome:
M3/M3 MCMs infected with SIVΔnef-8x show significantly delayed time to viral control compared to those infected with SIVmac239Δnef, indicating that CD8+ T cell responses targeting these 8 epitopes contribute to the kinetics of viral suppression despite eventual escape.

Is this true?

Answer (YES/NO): NO